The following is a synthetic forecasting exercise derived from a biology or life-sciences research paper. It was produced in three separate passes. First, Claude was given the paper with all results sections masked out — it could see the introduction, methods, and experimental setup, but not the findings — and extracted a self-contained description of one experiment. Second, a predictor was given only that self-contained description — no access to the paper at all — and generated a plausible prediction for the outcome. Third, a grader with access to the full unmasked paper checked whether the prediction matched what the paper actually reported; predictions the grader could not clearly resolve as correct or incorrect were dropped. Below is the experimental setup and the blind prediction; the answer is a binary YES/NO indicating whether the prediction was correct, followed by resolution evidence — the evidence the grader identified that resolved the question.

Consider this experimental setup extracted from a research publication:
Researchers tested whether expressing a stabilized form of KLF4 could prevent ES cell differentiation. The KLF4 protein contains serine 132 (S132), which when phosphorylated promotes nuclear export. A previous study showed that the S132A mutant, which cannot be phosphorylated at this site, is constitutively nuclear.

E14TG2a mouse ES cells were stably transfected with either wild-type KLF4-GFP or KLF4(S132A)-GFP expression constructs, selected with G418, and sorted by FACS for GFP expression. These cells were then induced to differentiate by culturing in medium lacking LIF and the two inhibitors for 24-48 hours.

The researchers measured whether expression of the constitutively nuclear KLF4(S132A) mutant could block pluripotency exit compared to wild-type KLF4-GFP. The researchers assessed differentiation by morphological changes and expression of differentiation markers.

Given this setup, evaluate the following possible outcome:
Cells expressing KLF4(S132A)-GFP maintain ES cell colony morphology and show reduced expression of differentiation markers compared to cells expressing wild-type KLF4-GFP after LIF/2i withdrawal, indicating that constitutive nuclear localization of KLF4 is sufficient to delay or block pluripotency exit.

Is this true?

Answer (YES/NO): YES